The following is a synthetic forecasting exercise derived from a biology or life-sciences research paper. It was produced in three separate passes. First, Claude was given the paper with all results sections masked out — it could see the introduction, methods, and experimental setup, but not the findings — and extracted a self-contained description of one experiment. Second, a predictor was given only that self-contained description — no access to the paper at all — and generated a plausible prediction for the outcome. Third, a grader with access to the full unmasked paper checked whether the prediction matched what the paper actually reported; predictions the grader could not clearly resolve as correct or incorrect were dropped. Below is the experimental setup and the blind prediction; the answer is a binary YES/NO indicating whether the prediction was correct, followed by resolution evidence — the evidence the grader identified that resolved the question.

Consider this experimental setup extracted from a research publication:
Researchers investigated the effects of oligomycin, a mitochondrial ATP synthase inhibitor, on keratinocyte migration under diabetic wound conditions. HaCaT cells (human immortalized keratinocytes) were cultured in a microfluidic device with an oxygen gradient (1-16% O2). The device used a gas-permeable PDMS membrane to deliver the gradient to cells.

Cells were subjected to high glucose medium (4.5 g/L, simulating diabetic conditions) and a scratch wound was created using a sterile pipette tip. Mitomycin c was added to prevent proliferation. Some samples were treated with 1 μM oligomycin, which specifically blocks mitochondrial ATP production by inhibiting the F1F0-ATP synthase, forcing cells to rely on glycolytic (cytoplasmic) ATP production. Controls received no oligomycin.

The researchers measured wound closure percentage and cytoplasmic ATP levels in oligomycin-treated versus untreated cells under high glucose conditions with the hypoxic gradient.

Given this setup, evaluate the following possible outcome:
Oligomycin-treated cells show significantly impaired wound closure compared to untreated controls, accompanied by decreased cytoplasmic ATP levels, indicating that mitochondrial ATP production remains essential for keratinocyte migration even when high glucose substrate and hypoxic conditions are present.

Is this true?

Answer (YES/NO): NO